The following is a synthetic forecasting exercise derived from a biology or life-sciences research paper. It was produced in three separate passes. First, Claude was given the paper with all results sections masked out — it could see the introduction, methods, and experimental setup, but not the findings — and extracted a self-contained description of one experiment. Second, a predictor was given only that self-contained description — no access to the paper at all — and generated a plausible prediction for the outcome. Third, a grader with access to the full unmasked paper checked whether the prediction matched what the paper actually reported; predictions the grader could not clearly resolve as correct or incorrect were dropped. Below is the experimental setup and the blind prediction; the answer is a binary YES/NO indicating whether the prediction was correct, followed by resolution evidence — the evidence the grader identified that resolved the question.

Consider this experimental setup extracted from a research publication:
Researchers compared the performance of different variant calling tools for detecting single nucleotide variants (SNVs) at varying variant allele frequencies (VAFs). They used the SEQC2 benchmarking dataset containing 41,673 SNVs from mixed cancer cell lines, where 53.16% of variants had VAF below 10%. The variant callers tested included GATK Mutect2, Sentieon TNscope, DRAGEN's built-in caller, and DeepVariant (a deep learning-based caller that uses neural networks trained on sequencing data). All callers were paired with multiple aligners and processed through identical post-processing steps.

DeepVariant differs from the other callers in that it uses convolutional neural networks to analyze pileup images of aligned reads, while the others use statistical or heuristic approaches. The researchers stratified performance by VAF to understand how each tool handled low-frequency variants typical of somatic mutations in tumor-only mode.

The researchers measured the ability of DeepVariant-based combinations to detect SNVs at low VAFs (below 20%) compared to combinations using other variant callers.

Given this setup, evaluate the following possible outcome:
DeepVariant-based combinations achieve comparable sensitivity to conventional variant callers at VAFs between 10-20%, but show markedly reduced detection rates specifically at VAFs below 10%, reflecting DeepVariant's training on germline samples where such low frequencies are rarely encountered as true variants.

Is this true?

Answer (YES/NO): NO